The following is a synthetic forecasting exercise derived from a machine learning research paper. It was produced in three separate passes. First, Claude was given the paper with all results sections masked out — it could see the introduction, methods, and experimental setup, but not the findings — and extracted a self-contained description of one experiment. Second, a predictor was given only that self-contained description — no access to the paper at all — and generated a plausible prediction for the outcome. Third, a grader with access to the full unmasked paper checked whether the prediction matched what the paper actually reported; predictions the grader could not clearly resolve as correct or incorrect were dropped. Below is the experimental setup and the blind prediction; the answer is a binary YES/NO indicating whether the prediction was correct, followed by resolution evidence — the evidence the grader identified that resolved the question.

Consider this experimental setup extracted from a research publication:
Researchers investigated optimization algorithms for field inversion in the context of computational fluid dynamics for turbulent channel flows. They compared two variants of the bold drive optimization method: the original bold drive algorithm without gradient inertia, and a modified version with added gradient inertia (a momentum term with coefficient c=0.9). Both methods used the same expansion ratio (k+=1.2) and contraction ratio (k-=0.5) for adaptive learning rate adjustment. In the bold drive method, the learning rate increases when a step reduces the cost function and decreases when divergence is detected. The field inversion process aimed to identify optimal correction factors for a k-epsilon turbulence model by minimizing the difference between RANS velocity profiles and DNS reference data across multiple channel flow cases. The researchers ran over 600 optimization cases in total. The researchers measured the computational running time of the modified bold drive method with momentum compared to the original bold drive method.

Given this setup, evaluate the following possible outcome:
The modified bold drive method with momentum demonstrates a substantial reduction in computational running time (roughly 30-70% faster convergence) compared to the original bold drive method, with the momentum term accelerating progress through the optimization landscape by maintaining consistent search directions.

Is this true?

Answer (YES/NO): YES